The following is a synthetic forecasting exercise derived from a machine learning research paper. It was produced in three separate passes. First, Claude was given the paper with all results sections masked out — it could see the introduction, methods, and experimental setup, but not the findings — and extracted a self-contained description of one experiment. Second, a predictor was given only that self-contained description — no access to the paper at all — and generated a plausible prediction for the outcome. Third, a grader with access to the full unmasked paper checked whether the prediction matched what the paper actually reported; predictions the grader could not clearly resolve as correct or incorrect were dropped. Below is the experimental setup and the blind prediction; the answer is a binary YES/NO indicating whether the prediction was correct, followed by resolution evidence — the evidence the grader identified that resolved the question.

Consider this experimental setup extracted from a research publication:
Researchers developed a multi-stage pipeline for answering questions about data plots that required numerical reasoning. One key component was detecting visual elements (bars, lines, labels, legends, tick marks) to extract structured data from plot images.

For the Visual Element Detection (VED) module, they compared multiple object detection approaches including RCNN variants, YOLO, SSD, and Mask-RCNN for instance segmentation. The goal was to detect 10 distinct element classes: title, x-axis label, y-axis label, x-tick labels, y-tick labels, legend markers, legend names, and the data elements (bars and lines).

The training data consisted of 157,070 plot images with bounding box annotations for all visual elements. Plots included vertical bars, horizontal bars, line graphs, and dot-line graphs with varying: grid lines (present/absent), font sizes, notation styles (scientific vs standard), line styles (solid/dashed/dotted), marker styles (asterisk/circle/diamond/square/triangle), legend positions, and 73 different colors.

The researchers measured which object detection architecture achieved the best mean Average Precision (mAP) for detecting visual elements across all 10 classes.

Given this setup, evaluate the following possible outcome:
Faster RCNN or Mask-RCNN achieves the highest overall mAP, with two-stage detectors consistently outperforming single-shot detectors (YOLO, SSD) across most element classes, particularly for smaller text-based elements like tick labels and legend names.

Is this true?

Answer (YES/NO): YES